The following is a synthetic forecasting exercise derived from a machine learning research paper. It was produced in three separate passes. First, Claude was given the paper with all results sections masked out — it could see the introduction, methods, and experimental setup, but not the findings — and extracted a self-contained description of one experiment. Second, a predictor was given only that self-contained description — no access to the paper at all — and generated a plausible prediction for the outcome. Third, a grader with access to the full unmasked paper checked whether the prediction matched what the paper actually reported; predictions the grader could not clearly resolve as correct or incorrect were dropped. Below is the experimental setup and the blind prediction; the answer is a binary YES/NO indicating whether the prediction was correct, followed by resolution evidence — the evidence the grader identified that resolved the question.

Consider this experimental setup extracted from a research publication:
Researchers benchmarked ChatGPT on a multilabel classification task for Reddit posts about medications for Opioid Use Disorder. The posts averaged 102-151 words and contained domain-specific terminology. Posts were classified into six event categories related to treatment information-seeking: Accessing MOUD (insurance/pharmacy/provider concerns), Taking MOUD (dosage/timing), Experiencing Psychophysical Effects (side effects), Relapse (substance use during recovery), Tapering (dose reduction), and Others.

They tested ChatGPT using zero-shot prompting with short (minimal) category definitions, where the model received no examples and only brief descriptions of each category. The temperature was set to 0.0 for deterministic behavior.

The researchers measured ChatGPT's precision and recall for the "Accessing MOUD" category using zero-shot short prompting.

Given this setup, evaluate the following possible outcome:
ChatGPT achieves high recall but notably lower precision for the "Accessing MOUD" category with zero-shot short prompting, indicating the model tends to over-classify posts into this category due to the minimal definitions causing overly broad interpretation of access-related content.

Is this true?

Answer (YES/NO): NO